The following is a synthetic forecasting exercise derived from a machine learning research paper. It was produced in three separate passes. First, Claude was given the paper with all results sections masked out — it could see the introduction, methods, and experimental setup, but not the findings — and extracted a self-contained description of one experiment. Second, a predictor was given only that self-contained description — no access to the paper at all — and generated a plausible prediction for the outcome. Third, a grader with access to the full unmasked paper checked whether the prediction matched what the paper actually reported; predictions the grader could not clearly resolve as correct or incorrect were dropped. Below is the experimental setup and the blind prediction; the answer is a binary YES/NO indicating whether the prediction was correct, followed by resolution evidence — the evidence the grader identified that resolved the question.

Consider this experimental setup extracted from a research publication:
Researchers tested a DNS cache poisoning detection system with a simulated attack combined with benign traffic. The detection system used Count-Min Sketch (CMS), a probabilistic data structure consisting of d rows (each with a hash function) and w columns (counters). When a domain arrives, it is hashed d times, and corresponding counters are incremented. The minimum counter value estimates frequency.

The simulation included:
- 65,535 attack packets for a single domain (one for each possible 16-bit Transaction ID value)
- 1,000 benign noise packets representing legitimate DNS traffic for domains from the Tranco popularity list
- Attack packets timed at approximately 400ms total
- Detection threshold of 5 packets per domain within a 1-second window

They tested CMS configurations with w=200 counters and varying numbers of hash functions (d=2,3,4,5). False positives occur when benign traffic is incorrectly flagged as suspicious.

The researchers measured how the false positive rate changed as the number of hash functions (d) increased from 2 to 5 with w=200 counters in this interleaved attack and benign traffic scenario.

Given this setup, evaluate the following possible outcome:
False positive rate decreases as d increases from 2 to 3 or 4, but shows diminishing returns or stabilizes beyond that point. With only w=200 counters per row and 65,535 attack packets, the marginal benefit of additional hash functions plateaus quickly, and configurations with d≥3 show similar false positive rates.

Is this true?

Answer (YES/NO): NO